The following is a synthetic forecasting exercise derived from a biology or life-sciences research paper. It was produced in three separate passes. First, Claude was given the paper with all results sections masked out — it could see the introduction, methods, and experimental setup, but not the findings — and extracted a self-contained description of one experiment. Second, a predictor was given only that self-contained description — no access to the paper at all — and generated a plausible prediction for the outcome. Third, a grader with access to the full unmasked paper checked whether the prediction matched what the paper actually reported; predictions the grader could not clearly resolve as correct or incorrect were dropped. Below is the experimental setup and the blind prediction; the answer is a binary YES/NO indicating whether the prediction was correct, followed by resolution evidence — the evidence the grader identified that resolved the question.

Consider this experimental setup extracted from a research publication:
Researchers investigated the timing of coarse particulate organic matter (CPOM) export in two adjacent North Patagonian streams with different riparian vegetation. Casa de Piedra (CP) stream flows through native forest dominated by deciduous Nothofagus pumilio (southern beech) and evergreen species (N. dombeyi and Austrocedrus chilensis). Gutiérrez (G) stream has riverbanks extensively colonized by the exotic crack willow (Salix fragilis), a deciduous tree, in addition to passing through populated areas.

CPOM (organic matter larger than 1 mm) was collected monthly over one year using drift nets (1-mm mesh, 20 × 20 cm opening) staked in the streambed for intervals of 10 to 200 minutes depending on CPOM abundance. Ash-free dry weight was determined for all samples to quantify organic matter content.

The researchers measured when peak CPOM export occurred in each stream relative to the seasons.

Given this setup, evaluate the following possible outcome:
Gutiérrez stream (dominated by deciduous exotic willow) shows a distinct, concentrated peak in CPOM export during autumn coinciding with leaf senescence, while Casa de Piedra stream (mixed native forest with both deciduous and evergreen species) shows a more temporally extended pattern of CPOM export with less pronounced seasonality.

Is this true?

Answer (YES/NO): NO